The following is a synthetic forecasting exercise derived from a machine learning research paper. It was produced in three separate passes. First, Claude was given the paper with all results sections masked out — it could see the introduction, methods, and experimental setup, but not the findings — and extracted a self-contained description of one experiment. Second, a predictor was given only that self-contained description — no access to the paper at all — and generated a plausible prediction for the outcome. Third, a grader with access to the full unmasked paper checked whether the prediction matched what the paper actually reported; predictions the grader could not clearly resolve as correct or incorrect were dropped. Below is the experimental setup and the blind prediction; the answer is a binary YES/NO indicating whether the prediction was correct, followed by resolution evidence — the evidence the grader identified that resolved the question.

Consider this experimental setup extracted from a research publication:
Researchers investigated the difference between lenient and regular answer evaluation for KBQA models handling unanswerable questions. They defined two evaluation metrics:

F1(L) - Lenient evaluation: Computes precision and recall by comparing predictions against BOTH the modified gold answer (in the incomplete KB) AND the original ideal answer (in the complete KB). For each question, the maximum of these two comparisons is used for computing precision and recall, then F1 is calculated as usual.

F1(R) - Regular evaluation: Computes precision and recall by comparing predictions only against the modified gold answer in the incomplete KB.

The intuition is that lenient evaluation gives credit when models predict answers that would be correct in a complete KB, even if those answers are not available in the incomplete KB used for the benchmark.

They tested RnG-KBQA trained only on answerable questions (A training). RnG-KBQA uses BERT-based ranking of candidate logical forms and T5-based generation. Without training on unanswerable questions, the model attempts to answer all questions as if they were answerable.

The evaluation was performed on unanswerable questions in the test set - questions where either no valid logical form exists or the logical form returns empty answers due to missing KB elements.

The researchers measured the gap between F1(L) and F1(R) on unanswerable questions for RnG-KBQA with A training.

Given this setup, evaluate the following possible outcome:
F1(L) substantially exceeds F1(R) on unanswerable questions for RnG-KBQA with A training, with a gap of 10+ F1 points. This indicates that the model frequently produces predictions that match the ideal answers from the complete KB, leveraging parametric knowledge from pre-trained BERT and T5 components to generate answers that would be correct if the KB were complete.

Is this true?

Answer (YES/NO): NO